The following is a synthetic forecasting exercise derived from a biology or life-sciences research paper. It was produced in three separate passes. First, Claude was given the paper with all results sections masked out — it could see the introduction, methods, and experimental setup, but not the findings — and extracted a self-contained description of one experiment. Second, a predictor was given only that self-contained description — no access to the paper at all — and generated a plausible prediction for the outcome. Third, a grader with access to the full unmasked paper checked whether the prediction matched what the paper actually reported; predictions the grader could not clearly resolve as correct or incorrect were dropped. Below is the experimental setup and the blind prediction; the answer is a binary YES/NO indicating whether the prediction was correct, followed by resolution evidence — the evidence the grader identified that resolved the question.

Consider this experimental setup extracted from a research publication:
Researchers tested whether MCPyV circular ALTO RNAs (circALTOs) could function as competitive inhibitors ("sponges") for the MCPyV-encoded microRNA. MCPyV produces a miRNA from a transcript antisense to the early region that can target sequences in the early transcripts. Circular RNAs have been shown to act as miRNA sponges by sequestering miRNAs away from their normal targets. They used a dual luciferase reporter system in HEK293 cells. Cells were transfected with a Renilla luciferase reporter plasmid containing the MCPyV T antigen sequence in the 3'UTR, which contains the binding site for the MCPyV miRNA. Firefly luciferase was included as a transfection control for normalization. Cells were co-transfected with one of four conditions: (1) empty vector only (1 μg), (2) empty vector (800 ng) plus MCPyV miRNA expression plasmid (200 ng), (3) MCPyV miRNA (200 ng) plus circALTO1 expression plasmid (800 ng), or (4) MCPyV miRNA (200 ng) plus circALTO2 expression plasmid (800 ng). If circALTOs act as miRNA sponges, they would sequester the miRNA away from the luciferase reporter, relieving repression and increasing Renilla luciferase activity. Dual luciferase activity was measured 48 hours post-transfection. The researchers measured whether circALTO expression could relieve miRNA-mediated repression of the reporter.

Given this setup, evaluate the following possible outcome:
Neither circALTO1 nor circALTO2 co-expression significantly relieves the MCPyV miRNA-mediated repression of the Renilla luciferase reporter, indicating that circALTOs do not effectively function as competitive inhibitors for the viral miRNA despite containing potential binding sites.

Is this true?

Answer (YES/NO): YES